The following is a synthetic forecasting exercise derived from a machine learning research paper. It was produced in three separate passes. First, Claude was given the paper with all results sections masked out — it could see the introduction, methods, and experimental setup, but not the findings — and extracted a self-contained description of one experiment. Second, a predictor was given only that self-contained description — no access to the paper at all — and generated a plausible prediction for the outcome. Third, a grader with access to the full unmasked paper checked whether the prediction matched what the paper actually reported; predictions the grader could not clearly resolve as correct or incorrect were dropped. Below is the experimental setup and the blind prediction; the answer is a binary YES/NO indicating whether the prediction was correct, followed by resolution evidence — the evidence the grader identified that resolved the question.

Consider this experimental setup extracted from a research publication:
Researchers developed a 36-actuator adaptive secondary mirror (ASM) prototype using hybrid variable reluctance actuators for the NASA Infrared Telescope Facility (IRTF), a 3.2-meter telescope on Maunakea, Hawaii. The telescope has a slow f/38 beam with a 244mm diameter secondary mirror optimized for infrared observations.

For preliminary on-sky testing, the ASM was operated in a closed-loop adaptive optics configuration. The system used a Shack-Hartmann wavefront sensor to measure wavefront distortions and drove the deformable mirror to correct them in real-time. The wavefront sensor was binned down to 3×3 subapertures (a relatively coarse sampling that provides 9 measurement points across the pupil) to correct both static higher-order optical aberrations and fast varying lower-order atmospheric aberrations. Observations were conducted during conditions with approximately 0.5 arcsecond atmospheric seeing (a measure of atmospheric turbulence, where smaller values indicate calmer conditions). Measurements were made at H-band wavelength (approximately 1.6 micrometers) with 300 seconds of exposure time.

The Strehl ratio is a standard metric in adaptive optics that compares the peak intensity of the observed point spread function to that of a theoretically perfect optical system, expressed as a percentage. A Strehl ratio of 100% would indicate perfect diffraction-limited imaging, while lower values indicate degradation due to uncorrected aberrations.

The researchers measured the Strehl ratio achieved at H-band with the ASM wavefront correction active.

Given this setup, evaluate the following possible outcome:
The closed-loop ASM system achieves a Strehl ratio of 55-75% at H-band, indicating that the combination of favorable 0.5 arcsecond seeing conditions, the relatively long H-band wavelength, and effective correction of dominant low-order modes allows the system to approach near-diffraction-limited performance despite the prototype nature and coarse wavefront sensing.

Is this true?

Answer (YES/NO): NO